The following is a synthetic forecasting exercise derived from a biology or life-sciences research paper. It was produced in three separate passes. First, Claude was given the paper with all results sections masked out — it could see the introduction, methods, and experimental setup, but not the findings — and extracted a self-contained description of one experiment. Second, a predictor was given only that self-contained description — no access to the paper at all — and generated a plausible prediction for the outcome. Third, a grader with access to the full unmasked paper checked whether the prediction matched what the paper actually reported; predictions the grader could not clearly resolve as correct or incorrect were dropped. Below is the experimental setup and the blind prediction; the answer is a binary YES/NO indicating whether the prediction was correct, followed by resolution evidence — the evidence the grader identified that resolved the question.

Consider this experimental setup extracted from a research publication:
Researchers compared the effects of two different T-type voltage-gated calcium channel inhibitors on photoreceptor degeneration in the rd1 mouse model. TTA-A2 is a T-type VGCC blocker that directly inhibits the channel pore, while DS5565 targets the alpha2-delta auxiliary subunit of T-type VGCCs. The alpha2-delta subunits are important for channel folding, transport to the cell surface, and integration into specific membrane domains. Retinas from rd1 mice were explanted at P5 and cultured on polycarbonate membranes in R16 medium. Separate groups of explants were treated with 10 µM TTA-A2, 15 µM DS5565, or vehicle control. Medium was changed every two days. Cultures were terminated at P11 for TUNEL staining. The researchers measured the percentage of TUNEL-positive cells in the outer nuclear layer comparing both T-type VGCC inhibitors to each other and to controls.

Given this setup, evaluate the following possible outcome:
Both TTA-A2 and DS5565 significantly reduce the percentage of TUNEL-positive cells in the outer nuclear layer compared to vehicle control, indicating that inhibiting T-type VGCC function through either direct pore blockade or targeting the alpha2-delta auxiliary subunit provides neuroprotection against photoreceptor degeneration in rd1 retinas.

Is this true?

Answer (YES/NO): NO